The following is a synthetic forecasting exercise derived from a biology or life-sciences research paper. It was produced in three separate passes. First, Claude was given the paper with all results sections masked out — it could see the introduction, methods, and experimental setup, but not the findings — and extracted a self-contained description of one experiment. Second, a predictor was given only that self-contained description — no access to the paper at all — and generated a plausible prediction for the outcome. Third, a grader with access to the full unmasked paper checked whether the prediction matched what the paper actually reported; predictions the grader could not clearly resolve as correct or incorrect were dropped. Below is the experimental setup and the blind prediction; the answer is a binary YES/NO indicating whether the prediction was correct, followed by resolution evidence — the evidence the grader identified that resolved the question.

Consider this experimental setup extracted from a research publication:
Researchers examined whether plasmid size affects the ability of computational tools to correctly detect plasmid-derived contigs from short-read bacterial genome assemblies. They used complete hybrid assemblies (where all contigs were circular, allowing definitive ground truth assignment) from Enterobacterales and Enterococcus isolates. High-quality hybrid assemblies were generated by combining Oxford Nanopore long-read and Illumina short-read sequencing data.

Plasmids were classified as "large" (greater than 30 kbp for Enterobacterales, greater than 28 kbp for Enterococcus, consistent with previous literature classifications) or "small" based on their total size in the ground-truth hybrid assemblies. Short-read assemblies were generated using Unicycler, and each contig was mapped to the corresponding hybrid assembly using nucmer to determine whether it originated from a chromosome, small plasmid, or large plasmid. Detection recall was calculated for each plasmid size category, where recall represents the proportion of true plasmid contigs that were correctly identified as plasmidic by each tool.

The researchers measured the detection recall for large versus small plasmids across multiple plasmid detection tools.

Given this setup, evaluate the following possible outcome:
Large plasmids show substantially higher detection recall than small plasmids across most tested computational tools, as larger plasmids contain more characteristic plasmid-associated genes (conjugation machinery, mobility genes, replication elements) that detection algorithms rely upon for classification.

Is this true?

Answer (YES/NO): NO